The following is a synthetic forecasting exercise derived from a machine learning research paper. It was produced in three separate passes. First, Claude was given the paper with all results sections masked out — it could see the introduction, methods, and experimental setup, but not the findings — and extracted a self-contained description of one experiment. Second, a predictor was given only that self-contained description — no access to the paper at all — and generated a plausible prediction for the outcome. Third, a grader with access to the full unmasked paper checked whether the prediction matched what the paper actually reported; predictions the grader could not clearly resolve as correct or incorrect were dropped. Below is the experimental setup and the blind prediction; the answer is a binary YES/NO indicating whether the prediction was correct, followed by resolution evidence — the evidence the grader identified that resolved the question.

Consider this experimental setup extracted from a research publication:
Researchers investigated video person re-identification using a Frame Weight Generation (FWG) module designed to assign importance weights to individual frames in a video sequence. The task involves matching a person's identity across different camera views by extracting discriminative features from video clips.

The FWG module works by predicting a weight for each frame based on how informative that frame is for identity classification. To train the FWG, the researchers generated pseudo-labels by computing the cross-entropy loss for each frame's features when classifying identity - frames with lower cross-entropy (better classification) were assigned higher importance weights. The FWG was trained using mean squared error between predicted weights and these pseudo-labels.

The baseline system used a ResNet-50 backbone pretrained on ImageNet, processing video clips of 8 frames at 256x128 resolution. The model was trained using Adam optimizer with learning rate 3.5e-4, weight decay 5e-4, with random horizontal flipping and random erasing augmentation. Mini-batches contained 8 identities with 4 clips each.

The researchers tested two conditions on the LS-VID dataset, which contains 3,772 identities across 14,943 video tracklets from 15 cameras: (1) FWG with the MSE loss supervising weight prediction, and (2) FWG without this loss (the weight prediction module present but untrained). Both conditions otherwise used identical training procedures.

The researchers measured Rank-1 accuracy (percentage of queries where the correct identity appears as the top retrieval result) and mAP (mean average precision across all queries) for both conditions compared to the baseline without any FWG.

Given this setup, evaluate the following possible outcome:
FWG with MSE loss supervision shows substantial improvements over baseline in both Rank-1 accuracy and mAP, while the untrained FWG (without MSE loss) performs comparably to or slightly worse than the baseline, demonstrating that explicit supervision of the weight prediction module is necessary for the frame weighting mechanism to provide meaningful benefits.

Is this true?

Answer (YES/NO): NO